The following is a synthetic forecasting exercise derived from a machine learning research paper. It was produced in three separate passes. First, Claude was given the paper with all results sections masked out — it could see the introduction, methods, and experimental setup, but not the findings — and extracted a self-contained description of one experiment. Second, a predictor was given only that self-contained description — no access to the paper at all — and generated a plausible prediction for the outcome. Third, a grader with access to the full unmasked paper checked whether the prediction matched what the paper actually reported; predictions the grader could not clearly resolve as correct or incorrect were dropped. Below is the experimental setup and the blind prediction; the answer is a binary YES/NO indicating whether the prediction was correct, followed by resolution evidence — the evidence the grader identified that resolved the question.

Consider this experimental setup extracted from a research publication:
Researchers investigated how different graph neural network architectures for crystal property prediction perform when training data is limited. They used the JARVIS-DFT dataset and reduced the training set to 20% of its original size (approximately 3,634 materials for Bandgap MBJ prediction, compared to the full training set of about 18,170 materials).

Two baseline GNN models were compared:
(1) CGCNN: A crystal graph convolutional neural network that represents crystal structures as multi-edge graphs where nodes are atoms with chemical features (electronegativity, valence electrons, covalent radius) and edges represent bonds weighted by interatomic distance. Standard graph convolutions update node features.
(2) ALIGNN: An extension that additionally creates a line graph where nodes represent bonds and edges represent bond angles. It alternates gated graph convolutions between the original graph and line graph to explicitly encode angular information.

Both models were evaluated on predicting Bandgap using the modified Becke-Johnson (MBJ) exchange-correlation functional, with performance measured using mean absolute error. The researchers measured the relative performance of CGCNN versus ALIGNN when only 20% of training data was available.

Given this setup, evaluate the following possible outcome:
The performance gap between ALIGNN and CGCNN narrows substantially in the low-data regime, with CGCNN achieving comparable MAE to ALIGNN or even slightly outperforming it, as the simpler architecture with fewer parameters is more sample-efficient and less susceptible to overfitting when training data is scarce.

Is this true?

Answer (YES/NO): NO